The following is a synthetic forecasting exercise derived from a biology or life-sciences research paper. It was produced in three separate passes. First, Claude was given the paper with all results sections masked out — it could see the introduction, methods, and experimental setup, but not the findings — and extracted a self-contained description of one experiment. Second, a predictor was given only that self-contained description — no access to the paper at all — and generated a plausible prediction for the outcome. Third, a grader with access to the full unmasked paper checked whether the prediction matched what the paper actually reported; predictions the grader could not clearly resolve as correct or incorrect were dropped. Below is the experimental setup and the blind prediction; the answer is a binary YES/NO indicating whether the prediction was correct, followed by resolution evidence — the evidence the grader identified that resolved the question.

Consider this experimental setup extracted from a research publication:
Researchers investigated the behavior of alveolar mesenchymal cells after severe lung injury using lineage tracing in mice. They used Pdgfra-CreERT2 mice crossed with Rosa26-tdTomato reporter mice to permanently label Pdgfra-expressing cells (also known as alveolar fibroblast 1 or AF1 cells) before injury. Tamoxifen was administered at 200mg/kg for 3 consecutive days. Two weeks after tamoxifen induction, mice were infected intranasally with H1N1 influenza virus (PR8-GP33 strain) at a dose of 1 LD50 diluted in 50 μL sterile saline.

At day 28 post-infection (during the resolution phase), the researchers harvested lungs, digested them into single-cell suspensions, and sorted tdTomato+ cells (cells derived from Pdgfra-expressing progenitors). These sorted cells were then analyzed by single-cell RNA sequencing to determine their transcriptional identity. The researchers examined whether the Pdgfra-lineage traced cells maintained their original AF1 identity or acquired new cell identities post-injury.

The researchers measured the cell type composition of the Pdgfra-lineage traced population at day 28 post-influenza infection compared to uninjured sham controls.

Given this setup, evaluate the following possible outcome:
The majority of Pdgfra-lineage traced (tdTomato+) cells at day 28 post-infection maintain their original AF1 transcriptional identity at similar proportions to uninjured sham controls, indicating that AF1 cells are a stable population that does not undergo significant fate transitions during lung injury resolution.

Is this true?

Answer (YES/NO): NO